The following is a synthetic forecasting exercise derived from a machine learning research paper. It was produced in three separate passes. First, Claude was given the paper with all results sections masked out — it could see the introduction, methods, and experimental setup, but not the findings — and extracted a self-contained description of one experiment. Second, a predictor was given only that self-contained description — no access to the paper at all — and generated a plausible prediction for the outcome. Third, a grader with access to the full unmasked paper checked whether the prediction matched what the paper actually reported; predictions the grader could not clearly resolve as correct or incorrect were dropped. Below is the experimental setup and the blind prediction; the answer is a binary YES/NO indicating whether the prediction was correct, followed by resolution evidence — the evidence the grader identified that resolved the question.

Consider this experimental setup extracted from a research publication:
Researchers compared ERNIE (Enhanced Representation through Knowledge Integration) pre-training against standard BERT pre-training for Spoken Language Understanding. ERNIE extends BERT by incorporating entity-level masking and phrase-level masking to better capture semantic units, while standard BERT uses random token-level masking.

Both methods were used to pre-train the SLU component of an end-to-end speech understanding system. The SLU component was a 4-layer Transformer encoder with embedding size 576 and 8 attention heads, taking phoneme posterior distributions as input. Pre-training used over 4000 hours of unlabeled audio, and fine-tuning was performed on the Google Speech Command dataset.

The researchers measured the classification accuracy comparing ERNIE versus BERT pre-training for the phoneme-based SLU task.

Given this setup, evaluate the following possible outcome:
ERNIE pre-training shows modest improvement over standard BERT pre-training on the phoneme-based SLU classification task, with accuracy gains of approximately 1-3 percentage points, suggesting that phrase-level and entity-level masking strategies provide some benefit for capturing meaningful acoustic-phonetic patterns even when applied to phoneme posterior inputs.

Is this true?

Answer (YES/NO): NO